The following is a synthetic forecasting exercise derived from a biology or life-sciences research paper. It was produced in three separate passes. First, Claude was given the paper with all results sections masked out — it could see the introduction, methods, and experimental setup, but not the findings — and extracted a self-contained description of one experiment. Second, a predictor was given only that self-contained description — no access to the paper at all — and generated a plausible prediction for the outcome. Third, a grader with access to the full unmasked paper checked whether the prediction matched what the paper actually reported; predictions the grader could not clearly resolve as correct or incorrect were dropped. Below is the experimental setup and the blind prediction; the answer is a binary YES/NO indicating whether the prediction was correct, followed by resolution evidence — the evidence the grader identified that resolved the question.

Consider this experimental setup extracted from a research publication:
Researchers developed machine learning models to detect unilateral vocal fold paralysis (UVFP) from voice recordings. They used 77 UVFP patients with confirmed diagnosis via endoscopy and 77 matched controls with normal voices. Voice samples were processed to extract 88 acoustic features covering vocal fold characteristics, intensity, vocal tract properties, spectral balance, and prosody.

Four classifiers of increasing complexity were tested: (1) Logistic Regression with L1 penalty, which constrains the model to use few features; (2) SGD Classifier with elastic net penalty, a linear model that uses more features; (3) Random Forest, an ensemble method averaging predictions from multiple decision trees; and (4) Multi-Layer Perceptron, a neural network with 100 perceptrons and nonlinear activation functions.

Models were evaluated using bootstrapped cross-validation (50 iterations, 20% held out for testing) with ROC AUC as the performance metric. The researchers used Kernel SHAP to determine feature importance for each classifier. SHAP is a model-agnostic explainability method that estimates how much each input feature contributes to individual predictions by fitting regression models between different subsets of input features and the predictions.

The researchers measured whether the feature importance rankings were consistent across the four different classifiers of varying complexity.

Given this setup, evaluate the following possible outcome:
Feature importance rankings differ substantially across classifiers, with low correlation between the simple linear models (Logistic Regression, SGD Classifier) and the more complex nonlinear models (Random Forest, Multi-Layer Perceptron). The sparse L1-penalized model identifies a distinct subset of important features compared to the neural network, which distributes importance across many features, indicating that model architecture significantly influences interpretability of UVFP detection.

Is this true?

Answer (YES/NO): NO